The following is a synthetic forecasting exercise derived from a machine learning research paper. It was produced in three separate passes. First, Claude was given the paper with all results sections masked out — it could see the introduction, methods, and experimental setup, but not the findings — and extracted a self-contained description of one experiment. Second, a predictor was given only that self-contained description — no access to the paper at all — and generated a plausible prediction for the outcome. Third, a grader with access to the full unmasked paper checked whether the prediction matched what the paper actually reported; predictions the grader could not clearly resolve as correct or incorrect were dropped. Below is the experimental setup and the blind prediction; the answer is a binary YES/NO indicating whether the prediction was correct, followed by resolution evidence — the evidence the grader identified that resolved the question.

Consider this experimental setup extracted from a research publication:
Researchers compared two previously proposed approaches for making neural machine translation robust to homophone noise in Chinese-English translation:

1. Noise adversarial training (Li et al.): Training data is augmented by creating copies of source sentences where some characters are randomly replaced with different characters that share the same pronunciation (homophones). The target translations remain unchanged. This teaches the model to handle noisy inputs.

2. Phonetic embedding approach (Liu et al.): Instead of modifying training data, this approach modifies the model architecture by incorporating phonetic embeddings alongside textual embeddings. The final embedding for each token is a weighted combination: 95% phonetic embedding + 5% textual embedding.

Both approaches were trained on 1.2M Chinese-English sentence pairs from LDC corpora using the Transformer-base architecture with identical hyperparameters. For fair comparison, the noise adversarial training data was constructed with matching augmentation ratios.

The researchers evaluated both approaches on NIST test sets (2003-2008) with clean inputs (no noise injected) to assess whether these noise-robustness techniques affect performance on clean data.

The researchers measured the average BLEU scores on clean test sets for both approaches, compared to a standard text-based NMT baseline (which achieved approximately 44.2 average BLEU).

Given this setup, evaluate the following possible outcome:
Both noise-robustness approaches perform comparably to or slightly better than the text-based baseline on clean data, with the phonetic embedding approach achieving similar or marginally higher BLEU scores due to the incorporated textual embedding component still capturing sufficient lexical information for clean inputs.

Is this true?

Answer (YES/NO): NO